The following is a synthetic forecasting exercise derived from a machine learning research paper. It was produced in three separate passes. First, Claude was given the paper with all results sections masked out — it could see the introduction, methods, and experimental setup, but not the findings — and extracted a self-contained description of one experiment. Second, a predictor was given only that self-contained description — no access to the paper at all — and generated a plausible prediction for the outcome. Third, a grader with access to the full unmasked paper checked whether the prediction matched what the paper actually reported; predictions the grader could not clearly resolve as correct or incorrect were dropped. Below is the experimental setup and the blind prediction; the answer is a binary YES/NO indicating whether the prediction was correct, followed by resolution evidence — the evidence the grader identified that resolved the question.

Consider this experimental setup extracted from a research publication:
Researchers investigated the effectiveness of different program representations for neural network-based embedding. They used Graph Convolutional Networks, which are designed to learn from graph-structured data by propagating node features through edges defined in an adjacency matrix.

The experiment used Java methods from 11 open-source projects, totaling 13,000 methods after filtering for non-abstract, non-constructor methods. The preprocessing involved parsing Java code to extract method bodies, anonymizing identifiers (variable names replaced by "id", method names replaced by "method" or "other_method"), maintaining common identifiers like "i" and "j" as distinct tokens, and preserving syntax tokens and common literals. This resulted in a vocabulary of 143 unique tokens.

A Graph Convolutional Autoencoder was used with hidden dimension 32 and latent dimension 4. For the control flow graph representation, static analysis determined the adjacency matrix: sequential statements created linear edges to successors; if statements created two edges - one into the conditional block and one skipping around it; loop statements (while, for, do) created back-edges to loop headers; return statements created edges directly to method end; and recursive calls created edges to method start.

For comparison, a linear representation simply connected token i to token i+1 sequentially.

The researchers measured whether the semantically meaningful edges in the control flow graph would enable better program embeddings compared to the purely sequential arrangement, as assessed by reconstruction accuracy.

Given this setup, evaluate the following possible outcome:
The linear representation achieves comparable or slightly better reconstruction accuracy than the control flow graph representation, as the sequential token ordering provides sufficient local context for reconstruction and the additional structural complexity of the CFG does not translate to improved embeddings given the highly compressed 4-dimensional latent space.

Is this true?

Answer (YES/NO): YES